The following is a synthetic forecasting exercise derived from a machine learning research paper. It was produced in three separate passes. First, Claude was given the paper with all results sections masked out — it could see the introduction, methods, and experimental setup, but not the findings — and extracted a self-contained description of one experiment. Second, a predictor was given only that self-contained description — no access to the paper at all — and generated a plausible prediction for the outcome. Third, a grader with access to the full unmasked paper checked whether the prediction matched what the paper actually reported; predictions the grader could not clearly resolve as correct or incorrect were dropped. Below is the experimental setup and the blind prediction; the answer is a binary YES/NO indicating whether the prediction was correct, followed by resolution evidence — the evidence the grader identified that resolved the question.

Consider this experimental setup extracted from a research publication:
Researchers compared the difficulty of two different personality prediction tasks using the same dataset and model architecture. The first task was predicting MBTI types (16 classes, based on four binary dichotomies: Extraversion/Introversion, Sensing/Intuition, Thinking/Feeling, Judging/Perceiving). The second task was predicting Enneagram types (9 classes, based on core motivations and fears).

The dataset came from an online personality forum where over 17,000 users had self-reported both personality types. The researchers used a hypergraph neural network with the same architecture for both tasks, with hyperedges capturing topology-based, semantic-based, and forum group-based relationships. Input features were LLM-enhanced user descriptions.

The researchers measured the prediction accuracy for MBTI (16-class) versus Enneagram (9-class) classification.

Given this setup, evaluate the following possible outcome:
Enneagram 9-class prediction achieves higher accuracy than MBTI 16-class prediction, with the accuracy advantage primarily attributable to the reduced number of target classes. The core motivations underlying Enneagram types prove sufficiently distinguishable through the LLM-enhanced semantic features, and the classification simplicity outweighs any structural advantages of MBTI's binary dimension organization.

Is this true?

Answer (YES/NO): YES